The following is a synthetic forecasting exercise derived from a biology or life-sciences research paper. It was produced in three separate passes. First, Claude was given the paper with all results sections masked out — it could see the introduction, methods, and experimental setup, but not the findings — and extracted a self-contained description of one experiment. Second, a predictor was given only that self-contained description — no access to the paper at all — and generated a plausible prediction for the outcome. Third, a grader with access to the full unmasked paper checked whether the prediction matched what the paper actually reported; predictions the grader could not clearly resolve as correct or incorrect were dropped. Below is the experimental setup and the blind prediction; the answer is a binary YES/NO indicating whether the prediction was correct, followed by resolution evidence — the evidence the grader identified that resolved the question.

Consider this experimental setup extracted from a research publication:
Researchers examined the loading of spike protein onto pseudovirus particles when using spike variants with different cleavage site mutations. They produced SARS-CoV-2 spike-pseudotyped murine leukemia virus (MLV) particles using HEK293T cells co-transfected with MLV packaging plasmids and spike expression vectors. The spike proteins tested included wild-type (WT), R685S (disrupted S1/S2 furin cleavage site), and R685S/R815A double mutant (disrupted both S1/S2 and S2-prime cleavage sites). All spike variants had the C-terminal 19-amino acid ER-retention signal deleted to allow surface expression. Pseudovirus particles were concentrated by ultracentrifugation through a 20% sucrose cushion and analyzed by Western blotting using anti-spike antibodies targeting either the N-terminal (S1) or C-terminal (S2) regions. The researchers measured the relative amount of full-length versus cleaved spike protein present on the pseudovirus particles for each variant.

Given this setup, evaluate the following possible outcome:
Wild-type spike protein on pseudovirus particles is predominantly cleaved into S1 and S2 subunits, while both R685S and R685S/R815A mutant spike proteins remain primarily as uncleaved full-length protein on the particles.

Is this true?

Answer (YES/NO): YES